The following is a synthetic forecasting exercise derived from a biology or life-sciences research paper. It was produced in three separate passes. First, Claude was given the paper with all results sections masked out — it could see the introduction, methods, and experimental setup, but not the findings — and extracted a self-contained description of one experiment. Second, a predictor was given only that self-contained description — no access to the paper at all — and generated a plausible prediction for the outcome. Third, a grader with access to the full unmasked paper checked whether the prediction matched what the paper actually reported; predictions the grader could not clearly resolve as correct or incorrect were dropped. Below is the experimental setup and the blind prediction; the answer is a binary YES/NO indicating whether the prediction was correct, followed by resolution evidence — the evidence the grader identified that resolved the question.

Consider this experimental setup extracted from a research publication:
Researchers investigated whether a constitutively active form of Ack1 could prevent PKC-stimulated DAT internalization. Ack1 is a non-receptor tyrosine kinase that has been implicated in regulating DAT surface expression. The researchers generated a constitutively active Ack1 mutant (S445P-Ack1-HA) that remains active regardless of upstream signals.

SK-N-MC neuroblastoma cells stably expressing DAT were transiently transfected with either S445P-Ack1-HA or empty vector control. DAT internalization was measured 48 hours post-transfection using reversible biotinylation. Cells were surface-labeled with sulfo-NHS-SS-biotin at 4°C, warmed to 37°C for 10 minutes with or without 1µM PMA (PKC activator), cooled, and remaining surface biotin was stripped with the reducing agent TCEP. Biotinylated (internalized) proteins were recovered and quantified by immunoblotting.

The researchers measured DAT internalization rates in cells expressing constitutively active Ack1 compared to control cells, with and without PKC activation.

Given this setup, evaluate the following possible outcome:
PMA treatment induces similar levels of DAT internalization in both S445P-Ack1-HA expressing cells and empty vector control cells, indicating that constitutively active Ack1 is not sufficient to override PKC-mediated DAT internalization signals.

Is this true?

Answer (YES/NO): NO